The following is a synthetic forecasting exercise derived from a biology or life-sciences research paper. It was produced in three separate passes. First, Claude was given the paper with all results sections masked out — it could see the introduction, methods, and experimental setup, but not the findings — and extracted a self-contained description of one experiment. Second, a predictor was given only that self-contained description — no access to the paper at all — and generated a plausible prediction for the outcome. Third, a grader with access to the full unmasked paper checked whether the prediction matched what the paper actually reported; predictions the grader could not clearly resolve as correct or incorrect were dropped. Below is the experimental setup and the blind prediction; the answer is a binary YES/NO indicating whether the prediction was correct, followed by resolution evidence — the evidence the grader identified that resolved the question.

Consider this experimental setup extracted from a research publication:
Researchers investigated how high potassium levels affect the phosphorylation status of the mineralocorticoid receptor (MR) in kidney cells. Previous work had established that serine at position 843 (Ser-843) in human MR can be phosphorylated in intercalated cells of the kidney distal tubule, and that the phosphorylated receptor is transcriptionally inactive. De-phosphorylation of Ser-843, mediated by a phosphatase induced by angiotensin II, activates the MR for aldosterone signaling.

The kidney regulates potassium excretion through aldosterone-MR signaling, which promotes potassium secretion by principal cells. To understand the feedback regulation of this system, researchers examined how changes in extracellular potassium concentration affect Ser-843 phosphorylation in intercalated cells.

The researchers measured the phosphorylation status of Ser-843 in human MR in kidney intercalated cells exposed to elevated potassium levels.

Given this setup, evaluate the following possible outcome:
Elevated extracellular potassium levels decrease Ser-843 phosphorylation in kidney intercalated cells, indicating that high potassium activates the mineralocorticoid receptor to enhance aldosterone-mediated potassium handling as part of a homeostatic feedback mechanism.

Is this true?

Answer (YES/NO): NO